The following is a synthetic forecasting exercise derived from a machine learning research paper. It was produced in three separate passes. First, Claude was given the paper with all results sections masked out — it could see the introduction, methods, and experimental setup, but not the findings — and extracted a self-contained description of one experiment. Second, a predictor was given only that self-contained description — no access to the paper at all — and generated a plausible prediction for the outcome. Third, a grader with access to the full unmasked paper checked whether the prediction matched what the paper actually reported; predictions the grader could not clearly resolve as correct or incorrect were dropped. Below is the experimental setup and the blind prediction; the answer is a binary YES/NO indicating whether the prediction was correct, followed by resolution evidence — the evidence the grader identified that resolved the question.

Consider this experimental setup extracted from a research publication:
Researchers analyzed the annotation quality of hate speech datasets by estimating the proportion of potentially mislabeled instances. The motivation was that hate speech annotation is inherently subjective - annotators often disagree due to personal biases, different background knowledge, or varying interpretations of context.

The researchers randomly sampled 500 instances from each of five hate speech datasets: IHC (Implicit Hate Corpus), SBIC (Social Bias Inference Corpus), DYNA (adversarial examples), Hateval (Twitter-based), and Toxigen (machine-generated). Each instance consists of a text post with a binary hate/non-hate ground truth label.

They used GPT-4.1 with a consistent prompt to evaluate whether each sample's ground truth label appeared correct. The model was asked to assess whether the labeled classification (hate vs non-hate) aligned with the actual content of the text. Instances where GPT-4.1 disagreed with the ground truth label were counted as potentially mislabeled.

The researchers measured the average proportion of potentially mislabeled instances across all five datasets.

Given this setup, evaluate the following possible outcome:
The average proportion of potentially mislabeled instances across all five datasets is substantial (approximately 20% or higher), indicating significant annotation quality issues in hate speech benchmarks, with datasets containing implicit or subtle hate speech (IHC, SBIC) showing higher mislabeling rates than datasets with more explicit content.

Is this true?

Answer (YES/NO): NO